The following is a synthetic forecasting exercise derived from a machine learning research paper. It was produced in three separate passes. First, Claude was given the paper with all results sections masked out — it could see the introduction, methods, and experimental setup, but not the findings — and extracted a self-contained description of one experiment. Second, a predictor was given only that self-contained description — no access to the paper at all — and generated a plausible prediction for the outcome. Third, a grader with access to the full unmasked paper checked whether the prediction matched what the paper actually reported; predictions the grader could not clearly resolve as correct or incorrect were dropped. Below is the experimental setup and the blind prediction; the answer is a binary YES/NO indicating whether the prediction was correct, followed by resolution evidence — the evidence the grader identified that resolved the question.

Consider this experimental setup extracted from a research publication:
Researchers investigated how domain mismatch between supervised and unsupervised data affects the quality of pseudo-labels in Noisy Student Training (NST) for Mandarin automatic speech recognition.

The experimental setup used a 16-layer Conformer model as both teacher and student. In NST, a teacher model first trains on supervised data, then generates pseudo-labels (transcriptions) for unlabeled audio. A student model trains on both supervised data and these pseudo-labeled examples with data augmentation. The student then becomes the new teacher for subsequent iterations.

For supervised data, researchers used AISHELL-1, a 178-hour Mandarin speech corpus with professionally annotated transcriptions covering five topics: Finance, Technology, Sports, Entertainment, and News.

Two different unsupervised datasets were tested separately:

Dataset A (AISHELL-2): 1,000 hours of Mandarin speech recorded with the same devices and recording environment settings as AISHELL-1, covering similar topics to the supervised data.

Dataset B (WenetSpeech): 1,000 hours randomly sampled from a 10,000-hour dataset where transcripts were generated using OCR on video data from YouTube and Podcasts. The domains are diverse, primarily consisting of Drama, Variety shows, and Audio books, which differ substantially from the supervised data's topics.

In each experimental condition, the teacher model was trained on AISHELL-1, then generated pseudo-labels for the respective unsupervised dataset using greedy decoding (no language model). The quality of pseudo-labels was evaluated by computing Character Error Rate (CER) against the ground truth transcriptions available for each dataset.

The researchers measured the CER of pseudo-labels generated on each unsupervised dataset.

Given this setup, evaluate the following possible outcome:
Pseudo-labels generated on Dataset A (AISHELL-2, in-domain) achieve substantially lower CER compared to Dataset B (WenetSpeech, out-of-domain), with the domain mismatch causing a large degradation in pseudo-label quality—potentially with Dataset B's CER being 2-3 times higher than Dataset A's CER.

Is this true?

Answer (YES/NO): NO